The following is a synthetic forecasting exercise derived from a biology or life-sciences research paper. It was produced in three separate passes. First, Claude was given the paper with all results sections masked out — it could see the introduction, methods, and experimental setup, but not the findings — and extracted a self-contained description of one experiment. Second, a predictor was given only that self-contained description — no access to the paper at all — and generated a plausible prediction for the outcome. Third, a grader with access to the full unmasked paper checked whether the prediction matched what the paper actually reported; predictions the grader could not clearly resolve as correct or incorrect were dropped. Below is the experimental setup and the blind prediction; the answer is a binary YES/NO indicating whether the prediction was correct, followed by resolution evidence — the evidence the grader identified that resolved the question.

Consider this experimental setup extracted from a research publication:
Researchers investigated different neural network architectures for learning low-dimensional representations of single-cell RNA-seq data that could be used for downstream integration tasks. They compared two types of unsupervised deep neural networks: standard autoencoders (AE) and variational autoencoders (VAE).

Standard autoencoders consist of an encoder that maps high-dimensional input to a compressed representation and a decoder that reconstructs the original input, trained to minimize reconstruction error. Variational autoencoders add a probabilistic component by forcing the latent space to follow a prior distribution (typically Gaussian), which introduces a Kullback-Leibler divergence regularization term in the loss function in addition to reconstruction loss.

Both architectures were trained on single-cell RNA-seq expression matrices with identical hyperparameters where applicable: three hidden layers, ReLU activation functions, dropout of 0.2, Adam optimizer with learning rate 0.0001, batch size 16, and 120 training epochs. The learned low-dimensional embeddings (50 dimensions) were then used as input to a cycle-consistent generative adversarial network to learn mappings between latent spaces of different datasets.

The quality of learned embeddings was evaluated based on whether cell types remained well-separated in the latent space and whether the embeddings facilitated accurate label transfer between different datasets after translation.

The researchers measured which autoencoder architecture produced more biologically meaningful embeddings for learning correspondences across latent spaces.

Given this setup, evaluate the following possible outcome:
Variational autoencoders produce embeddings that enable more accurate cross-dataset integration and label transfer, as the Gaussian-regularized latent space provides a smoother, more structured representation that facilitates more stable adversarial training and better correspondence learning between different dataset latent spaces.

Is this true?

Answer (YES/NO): NO